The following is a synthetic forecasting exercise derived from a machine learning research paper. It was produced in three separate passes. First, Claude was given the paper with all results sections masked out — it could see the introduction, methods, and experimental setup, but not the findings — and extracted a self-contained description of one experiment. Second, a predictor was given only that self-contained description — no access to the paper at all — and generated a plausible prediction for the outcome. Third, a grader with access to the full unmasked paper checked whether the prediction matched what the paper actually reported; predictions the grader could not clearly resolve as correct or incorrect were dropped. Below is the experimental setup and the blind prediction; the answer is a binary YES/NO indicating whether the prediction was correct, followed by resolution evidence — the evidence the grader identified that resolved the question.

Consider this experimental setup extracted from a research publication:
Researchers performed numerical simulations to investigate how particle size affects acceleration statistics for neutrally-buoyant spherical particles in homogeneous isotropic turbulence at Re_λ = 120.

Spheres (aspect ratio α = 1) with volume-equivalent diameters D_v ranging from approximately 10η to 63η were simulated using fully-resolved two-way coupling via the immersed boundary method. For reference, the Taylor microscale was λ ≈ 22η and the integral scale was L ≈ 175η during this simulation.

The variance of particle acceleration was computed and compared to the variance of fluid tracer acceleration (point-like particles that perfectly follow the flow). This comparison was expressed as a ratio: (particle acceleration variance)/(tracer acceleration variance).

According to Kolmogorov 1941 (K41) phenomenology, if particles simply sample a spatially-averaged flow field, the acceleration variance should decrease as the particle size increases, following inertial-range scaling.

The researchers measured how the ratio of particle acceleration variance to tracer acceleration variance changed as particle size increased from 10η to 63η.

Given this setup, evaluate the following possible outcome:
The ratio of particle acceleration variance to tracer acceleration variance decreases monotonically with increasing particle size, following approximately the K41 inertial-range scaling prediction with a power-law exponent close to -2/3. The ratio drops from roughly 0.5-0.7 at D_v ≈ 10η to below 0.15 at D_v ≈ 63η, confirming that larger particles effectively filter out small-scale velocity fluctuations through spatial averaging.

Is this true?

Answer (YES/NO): NO